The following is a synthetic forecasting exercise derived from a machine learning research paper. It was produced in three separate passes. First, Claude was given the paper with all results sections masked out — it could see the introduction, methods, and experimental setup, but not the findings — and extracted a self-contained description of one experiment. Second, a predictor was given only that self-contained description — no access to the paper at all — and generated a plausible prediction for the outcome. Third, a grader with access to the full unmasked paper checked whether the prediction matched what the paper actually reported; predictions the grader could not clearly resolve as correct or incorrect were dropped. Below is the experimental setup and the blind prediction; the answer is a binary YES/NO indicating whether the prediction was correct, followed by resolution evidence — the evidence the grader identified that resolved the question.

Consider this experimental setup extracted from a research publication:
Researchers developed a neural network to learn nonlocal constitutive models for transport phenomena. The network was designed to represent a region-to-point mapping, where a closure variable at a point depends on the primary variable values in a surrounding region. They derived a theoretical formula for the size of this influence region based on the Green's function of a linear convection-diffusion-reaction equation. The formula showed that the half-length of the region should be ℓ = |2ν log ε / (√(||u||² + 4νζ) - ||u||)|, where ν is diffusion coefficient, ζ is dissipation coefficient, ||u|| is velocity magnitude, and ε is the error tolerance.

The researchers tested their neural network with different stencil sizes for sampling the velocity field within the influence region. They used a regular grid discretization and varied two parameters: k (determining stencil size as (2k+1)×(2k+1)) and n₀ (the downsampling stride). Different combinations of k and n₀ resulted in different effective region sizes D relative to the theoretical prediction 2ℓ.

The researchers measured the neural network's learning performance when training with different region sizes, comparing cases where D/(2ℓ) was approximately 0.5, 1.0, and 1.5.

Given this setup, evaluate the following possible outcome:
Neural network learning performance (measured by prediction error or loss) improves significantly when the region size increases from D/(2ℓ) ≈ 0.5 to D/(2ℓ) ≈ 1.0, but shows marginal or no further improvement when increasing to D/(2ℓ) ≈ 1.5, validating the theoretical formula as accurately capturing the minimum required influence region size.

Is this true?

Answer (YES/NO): NO